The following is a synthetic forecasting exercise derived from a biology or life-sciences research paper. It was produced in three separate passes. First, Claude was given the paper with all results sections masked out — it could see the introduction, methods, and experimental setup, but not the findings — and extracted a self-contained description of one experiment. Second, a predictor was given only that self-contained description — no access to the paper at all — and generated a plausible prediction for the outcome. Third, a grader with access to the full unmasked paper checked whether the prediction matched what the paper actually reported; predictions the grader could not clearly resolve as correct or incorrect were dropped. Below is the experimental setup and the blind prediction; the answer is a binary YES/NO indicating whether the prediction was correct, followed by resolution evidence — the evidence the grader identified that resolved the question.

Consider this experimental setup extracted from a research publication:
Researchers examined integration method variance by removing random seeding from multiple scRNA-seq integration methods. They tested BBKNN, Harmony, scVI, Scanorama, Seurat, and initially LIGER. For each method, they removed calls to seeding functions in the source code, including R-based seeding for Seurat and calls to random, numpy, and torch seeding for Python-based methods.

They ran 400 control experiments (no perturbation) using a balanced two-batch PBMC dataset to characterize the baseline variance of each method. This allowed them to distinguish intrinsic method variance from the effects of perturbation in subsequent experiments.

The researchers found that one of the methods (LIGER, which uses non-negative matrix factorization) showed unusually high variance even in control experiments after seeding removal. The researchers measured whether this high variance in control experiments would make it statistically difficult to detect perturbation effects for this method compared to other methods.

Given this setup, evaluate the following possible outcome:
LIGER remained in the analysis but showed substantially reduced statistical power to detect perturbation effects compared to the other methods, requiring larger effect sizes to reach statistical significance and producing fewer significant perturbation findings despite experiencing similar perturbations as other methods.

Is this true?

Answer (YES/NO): NO